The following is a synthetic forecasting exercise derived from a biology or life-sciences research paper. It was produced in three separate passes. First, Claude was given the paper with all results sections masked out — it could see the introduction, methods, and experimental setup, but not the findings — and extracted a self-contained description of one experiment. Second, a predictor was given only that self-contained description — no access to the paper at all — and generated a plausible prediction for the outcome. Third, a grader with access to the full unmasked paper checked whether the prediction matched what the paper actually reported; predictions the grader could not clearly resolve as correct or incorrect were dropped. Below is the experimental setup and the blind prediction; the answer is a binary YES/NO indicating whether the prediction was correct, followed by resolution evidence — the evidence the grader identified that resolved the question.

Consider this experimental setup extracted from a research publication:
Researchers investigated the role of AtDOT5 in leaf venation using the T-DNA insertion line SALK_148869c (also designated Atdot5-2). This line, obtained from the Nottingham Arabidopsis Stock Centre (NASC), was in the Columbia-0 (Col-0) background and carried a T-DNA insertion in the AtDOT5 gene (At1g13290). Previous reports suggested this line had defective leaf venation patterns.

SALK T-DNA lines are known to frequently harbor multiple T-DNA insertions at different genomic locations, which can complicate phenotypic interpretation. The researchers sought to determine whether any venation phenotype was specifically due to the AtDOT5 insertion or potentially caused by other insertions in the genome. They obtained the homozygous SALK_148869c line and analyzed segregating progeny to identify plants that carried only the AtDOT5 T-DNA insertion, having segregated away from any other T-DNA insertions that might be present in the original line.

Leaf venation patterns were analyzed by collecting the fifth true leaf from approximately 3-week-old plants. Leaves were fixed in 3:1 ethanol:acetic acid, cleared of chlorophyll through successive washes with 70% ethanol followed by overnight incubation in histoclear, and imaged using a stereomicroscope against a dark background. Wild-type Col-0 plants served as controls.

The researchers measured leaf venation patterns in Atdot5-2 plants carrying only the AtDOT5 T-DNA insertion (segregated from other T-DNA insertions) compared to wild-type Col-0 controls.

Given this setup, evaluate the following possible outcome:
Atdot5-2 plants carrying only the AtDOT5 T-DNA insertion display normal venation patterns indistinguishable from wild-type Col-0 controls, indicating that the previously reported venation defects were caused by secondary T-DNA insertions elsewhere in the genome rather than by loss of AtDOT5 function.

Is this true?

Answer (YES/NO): YES